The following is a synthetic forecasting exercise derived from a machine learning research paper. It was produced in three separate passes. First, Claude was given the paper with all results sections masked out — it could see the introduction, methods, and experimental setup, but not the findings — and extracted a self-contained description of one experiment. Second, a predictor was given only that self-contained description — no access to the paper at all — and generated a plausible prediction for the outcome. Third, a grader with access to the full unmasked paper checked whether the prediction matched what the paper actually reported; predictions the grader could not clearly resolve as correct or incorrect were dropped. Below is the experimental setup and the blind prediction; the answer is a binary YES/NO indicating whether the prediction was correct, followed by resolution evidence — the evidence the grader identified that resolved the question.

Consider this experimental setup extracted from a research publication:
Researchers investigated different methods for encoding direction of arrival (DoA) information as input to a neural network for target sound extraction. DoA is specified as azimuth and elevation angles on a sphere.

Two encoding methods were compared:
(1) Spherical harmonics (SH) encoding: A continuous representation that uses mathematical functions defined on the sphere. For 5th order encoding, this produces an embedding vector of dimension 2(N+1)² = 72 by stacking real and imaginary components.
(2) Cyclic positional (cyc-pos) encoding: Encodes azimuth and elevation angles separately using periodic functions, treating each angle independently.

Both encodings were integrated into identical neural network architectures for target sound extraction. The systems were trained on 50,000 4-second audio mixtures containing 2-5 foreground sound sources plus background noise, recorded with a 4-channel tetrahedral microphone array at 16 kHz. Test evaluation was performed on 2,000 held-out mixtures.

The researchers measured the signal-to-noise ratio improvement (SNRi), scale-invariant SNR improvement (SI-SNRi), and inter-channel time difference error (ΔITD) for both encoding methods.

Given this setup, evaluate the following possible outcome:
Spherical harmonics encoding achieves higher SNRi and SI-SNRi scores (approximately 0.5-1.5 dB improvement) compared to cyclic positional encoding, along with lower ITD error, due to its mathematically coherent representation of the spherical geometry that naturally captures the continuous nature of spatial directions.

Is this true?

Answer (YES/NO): NO